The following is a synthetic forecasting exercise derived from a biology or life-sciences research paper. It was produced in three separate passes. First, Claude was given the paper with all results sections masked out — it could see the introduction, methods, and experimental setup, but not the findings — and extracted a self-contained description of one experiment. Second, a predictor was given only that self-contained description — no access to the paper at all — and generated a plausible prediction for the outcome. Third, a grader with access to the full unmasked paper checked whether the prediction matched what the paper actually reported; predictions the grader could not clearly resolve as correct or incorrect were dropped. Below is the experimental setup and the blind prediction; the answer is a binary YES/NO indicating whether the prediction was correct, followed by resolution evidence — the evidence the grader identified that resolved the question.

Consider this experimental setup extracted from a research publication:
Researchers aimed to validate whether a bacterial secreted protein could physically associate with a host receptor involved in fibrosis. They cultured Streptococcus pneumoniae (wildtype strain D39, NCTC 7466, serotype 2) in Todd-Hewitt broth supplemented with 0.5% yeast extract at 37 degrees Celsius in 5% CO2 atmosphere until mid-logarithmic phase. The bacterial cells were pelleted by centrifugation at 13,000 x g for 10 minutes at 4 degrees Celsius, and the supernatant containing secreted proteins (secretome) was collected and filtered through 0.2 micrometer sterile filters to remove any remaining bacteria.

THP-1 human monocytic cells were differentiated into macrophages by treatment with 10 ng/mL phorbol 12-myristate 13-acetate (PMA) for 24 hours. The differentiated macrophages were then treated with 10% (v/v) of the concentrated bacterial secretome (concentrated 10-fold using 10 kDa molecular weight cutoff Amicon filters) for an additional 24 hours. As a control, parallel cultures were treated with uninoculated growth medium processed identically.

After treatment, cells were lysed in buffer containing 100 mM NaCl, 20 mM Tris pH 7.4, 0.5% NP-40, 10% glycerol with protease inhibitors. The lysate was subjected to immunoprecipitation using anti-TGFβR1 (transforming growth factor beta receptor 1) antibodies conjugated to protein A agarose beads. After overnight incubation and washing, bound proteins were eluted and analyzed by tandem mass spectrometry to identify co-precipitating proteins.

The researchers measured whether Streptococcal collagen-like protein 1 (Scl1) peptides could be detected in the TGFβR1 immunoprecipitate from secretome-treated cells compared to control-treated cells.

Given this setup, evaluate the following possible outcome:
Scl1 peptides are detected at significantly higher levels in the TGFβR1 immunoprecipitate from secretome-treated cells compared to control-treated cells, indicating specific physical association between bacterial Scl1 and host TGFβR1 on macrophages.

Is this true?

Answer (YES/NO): YES